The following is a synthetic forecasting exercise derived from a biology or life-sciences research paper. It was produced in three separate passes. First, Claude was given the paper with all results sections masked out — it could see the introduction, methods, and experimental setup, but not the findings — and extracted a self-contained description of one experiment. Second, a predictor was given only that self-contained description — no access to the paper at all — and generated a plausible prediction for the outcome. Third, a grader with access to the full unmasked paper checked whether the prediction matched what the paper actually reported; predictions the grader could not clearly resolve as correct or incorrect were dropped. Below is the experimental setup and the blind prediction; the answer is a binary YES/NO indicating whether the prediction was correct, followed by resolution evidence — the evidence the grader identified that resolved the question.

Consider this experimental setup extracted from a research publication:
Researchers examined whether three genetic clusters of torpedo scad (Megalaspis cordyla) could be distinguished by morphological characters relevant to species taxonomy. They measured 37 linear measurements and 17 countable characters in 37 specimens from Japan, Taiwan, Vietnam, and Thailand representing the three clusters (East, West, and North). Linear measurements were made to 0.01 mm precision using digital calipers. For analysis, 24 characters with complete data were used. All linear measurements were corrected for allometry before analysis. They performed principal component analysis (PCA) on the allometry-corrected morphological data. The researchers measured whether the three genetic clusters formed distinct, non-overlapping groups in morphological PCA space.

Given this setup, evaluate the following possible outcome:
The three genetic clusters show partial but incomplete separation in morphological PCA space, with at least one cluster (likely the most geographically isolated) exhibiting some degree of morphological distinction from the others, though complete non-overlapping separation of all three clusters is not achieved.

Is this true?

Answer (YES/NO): NO